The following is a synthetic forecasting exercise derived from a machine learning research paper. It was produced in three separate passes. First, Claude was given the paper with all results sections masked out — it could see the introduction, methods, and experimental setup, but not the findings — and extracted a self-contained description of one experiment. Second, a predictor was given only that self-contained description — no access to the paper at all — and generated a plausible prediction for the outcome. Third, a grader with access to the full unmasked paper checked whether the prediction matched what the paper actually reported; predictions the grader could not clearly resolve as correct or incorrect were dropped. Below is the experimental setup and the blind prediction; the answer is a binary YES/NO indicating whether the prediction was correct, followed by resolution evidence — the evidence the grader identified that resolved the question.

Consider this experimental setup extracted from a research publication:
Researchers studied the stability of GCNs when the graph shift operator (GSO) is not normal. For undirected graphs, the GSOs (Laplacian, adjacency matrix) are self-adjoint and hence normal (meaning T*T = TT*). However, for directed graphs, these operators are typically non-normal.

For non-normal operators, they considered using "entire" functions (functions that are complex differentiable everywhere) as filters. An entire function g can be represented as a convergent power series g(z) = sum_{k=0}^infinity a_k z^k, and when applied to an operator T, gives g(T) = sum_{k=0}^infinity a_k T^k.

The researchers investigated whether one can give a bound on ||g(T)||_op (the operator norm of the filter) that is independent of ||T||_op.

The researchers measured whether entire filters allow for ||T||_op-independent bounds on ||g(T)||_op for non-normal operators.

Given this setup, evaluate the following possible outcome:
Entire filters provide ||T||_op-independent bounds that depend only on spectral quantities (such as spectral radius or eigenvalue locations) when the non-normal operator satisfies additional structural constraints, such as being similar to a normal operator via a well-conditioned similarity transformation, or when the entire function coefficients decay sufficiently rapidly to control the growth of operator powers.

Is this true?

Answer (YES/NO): NO